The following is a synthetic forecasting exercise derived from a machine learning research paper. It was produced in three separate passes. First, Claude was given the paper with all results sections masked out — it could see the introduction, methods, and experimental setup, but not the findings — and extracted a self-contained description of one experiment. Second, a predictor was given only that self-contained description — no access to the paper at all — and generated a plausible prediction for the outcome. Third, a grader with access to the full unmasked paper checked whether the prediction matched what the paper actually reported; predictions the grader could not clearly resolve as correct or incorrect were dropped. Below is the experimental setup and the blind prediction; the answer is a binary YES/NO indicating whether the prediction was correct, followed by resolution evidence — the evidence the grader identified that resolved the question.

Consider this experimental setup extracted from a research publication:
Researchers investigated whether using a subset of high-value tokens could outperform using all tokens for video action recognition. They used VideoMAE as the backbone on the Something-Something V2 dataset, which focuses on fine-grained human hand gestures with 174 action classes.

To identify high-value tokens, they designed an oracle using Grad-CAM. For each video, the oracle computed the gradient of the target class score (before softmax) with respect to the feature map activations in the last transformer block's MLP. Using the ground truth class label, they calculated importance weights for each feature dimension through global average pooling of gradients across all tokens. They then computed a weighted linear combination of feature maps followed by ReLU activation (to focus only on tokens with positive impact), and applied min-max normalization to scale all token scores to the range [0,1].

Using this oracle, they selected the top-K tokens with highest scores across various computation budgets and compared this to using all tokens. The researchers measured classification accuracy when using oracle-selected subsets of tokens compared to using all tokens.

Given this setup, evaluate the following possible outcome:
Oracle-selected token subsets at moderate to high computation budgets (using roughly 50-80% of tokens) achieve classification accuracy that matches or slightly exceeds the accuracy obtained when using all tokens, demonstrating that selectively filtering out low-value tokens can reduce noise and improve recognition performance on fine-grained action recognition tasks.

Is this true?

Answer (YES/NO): NO